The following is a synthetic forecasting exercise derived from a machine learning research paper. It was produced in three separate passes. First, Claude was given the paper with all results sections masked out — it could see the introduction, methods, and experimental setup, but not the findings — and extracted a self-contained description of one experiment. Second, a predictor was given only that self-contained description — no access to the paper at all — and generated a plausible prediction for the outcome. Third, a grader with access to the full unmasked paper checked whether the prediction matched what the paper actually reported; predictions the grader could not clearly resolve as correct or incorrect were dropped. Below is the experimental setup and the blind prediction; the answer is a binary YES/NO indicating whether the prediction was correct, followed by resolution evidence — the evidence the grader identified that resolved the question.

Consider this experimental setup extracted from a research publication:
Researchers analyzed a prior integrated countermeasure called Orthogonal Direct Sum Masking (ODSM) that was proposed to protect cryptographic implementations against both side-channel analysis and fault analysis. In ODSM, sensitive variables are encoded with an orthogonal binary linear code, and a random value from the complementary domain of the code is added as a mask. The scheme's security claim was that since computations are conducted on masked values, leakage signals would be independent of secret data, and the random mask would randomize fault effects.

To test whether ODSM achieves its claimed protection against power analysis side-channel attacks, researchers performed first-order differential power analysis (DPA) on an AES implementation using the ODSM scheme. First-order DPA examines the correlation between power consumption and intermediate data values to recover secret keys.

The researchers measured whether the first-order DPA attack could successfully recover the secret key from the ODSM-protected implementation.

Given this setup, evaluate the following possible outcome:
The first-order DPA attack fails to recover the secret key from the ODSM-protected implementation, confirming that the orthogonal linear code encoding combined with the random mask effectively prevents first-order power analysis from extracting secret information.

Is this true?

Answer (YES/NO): NO